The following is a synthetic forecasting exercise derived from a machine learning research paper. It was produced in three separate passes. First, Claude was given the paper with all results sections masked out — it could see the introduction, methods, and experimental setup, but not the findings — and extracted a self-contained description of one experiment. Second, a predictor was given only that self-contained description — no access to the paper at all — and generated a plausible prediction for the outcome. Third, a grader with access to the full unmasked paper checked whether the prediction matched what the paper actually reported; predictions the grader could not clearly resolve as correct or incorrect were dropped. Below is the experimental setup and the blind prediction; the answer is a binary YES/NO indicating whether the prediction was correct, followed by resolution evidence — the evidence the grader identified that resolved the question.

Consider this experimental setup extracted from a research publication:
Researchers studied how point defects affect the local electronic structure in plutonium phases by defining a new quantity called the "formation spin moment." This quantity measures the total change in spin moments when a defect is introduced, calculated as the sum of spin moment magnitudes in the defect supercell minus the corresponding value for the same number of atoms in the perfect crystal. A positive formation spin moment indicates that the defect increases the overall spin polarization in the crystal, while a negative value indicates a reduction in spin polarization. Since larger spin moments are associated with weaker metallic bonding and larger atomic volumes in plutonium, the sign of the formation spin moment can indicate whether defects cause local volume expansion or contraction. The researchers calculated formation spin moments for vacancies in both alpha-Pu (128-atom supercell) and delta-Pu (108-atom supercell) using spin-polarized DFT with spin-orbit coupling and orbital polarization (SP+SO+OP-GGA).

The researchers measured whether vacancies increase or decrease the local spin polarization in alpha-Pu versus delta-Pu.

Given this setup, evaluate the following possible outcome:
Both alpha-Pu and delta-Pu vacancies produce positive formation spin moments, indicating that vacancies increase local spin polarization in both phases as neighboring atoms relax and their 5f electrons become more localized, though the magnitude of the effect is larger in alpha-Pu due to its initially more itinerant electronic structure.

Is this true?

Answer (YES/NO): NO